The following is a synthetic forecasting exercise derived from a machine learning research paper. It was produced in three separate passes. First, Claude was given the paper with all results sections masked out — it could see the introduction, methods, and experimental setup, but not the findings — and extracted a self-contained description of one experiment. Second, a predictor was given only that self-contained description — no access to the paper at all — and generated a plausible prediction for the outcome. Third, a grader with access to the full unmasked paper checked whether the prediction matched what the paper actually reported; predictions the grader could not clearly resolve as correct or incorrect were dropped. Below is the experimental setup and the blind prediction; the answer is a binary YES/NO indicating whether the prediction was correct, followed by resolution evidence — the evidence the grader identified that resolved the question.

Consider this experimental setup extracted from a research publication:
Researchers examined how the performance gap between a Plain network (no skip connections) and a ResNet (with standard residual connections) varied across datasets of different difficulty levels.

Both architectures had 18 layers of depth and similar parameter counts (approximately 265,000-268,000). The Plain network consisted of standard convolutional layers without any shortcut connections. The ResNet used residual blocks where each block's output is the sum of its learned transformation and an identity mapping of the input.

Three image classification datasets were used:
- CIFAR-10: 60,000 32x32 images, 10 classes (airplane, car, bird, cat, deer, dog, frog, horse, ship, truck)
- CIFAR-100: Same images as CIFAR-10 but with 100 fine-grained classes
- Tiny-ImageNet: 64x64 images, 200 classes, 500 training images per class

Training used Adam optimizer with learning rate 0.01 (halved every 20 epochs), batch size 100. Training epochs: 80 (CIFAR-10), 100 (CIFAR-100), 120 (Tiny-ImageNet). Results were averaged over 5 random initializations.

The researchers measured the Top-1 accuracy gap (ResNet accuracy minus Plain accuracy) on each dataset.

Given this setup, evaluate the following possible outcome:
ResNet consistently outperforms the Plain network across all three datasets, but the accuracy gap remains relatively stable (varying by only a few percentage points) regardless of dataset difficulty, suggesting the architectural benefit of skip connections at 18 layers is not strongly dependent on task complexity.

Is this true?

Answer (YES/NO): NO